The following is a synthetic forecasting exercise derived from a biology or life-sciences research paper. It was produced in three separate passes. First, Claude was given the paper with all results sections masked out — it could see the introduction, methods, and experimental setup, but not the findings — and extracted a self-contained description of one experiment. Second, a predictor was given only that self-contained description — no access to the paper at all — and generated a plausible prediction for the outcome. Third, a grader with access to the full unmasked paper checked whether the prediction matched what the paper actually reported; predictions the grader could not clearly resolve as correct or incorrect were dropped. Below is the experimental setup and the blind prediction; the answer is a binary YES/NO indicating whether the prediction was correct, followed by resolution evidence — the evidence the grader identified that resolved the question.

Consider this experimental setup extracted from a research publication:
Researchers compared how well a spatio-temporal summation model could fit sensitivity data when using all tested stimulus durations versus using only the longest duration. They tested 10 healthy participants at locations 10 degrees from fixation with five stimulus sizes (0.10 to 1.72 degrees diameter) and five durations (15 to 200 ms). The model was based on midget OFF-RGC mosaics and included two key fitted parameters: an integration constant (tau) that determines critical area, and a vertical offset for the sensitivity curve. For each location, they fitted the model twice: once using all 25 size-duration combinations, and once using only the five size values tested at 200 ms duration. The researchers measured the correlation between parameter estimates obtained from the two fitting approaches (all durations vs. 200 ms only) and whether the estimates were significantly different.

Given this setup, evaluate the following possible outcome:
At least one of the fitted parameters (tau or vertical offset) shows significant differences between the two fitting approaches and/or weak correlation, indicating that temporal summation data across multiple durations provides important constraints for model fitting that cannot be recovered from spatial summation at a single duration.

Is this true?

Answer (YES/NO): YES